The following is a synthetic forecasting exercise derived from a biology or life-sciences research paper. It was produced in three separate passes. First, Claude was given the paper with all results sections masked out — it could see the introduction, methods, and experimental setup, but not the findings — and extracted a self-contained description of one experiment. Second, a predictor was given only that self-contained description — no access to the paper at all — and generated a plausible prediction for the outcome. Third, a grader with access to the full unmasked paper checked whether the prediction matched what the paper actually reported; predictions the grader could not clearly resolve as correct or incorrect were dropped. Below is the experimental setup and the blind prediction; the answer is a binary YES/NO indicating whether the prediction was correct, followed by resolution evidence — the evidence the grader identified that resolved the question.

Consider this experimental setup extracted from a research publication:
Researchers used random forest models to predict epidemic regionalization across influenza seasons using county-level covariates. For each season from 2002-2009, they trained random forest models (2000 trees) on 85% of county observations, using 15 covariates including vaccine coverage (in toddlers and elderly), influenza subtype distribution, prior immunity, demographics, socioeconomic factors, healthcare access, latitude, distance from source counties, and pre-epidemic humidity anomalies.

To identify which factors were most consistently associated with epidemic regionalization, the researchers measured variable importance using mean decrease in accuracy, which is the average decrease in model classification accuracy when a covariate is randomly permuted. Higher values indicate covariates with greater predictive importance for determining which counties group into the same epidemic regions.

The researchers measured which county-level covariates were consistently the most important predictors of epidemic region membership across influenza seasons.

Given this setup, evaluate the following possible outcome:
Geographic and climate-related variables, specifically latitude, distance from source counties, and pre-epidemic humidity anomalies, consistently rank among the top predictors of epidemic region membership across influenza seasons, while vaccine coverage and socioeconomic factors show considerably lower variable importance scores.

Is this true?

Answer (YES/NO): NO